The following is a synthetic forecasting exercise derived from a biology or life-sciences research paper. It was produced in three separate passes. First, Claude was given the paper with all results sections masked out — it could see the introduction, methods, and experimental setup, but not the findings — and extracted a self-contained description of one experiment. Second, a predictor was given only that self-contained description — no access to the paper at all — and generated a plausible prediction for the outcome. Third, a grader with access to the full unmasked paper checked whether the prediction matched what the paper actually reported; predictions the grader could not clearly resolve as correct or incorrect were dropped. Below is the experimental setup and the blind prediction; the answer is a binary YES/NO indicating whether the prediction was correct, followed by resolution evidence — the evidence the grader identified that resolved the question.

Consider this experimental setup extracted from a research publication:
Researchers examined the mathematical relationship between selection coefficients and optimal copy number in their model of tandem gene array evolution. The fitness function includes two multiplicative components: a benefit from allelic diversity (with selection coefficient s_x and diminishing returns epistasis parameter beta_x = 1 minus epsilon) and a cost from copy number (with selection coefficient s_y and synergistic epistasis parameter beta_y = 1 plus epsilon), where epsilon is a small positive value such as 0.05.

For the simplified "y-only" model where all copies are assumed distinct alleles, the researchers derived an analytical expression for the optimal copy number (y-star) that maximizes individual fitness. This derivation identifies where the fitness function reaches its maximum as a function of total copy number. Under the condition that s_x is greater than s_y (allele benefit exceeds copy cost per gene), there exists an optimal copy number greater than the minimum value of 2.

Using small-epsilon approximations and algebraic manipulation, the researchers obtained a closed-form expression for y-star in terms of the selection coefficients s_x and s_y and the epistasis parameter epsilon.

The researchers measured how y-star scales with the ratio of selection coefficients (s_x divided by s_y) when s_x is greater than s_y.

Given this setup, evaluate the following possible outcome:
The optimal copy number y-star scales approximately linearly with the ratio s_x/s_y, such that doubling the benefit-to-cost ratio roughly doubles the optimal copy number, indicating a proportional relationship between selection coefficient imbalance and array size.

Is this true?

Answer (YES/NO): NO